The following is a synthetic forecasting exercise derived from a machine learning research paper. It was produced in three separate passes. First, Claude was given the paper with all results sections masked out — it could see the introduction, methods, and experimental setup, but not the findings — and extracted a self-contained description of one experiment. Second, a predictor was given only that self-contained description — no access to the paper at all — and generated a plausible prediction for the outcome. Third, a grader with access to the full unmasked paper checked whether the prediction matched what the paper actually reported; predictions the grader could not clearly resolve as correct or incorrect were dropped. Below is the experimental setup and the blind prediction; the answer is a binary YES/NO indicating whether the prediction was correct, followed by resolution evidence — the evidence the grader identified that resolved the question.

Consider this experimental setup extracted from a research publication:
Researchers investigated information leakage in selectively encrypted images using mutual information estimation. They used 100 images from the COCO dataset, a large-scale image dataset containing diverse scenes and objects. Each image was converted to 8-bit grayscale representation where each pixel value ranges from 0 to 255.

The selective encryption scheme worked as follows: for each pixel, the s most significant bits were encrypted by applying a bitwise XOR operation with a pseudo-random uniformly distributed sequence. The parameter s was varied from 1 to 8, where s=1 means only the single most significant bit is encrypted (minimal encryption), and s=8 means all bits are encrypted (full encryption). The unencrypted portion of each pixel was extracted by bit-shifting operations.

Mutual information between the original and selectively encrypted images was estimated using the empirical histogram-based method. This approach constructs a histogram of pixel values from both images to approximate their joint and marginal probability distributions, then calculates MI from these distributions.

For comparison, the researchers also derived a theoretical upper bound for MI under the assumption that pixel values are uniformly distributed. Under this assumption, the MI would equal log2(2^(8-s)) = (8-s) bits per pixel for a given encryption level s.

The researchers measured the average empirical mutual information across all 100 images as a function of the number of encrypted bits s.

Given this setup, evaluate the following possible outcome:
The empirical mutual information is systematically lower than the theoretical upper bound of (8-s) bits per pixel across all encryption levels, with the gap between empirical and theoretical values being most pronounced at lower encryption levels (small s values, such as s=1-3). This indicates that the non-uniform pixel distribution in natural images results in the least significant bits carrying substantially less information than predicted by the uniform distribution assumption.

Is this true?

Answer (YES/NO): NO